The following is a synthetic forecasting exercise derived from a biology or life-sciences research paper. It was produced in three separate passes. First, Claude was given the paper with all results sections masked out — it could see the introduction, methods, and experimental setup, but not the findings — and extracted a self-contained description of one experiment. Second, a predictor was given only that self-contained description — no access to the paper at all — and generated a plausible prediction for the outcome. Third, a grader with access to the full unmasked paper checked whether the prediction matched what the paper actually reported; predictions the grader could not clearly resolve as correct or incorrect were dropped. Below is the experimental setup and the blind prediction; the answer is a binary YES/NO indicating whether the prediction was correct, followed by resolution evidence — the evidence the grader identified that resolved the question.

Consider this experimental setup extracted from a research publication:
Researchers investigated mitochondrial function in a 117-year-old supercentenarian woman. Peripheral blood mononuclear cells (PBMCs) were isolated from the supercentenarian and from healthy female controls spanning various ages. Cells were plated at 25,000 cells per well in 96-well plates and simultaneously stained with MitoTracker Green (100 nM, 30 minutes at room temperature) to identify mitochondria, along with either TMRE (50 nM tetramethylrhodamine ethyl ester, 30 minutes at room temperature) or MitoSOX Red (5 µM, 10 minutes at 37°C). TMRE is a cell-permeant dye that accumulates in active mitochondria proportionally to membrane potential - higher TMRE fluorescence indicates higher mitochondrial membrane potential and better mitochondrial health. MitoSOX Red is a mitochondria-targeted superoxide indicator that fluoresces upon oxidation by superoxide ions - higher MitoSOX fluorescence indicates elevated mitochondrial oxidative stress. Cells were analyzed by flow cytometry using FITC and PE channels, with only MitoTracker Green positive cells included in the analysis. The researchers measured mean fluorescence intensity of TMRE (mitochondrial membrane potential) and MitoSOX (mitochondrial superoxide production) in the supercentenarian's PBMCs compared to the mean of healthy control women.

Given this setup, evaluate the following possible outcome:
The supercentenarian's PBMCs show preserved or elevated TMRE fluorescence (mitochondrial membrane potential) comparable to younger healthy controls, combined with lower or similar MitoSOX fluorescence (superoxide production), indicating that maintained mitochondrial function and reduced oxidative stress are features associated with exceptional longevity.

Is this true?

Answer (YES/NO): NO